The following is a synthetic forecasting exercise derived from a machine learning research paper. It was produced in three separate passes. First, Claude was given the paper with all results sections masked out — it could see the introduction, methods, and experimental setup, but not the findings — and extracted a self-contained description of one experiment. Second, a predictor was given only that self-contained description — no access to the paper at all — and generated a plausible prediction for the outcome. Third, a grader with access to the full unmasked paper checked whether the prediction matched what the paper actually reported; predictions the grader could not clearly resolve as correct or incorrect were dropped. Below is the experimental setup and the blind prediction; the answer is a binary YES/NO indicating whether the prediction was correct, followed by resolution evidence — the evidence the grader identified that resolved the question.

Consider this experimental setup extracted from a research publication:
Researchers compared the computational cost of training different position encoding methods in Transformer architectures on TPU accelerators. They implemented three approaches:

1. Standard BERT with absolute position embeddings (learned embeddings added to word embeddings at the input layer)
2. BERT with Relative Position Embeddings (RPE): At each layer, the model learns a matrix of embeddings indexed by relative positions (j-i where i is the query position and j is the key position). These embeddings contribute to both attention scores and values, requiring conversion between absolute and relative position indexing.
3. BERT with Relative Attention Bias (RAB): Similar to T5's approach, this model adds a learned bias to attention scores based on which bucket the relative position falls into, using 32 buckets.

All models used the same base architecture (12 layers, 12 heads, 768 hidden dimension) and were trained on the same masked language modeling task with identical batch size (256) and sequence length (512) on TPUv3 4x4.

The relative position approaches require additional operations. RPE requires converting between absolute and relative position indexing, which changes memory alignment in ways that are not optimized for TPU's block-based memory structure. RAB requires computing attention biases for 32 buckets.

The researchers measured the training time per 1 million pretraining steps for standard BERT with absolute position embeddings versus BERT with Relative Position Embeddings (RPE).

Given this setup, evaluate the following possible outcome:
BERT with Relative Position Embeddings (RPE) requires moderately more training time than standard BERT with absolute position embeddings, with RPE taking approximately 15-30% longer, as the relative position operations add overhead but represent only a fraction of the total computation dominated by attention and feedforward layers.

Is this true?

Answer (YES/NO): NO